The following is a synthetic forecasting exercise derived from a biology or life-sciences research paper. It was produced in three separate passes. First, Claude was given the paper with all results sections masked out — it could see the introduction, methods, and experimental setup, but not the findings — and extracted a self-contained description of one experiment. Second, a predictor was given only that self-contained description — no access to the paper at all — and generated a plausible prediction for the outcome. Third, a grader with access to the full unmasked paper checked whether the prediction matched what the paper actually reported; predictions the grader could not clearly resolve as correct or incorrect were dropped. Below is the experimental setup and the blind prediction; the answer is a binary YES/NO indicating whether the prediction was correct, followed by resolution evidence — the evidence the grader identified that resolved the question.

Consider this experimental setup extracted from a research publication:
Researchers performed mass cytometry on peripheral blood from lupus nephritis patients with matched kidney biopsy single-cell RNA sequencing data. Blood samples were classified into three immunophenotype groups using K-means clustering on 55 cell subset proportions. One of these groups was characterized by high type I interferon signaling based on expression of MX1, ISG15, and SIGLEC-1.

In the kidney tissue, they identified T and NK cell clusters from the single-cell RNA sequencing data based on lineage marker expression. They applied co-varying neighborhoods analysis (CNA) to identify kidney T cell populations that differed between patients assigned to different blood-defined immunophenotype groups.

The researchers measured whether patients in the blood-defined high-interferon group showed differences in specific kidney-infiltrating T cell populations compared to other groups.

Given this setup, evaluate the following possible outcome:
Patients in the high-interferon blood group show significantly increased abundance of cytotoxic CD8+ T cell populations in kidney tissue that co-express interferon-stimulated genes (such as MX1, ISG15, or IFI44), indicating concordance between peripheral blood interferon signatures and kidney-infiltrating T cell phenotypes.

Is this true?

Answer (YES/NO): NO